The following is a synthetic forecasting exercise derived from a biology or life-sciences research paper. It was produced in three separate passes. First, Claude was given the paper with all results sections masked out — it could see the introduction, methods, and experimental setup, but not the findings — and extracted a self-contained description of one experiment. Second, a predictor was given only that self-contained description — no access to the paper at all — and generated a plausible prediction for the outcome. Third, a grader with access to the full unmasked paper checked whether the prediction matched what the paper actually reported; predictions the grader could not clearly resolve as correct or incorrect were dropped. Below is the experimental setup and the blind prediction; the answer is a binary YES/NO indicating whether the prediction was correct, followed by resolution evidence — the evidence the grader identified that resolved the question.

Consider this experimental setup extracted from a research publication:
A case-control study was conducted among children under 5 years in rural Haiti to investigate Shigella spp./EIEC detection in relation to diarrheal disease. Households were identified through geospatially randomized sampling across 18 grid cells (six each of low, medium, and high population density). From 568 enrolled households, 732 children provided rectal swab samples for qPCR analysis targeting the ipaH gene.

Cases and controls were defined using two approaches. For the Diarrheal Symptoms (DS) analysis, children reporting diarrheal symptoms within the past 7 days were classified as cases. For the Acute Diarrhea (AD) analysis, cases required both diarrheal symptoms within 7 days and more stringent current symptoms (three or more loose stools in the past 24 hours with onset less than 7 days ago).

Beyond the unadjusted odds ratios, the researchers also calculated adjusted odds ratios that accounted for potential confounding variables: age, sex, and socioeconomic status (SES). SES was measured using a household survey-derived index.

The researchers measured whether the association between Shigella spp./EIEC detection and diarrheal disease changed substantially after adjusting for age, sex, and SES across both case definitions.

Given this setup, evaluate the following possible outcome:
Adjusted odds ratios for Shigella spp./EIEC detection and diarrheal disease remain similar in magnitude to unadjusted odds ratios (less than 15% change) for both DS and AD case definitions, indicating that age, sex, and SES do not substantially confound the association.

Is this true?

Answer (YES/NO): YES